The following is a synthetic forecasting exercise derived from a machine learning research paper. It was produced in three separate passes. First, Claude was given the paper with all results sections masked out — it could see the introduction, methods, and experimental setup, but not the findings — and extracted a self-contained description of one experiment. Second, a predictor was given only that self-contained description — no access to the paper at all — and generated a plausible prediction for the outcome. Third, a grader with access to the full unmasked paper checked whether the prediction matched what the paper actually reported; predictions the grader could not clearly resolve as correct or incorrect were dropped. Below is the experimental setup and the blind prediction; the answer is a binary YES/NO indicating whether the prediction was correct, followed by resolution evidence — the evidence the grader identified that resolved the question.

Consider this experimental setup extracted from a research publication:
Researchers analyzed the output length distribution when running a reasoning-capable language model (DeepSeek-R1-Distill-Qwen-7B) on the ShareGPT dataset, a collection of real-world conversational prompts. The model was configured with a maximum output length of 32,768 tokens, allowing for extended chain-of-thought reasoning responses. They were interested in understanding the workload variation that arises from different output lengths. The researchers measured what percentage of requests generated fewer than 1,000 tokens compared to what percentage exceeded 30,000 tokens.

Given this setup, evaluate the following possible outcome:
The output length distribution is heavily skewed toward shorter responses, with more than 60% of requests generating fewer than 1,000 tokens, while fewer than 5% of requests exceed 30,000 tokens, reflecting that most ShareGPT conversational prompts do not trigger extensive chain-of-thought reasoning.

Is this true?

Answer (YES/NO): NO